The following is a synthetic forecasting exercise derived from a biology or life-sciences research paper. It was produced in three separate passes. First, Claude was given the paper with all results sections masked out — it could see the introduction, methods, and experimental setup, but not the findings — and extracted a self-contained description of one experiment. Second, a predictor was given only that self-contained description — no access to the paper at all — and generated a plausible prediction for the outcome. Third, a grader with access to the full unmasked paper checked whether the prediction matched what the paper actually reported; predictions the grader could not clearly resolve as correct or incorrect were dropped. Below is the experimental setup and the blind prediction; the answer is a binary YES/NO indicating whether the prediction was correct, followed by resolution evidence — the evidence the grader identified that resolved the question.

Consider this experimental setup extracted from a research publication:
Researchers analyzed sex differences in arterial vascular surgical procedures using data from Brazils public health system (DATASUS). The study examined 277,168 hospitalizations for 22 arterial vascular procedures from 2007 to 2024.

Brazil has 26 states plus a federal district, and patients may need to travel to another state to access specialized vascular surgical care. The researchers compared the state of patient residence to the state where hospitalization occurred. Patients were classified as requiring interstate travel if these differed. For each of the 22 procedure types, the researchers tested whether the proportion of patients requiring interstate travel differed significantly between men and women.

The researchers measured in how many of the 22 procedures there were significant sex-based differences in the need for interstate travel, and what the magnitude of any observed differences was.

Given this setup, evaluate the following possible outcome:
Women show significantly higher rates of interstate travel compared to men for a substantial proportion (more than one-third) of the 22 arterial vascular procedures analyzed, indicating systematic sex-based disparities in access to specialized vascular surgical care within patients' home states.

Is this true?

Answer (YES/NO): NO